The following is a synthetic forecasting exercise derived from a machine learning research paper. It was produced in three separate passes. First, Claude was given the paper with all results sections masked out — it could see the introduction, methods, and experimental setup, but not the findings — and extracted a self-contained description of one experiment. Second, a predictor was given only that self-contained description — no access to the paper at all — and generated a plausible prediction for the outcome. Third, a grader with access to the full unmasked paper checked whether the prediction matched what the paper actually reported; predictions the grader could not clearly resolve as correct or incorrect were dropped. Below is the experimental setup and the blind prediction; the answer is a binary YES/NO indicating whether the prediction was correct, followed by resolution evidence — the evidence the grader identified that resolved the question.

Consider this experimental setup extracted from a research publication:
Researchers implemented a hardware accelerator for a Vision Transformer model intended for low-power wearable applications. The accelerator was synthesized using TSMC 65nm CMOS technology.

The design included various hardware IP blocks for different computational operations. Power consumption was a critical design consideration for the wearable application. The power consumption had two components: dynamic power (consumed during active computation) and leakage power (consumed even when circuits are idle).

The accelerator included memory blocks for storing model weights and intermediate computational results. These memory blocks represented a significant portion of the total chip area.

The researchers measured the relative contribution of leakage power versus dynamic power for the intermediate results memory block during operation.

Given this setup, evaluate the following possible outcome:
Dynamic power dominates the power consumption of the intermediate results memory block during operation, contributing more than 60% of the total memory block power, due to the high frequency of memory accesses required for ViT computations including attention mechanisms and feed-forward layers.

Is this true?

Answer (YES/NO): NO